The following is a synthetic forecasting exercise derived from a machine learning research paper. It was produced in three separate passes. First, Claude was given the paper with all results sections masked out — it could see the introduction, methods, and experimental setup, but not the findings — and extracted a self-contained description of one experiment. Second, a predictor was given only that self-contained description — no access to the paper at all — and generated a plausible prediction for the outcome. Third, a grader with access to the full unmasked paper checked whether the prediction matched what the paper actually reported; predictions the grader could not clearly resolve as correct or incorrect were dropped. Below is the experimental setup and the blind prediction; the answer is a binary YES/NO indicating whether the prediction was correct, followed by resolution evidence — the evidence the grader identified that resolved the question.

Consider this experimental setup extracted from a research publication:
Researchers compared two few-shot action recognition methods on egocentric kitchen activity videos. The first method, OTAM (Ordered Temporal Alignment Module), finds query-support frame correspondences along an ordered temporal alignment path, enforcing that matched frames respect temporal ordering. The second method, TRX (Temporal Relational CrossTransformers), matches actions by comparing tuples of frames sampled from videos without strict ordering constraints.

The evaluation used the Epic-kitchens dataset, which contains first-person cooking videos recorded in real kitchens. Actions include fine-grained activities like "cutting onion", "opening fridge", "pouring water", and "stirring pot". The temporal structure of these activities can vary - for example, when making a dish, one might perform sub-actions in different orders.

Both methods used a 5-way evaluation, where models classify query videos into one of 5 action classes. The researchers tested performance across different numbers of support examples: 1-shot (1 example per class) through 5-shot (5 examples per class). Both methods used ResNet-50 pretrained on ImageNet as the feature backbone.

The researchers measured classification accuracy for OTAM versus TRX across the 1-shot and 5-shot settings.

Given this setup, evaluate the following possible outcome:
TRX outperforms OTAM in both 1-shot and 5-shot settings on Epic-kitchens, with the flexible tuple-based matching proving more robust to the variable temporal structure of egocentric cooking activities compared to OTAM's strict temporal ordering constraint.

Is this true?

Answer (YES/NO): NO